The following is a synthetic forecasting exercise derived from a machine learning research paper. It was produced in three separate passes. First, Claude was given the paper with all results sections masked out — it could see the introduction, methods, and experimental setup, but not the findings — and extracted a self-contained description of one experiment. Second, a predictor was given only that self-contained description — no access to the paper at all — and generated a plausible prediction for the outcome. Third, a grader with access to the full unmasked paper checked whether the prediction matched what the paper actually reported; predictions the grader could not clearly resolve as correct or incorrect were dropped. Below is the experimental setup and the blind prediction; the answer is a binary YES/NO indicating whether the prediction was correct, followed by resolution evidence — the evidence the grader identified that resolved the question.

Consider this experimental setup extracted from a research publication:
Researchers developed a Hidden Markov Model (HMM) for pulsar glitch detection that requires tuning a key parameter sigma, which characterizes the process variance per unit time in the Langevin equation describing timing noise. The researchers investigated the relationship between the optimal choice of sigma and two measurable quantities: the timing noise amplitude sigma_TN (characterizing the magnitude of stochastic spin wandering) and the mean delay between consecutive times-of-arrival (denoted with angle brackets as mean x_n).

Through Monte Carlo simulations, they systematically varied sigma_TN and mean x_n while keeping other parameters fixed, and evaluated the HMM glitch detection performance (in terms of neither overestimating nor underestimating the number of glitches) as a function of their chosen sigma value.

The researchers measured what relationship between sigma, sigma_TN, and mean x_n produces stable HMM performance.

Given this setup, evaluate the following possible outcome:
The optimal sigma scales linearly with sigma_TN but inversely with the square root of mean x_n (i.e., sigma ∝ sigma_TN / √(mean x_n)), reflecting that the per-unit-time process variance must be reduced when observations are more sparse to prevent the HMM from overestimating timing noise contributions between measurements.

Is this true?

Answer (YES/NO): NO